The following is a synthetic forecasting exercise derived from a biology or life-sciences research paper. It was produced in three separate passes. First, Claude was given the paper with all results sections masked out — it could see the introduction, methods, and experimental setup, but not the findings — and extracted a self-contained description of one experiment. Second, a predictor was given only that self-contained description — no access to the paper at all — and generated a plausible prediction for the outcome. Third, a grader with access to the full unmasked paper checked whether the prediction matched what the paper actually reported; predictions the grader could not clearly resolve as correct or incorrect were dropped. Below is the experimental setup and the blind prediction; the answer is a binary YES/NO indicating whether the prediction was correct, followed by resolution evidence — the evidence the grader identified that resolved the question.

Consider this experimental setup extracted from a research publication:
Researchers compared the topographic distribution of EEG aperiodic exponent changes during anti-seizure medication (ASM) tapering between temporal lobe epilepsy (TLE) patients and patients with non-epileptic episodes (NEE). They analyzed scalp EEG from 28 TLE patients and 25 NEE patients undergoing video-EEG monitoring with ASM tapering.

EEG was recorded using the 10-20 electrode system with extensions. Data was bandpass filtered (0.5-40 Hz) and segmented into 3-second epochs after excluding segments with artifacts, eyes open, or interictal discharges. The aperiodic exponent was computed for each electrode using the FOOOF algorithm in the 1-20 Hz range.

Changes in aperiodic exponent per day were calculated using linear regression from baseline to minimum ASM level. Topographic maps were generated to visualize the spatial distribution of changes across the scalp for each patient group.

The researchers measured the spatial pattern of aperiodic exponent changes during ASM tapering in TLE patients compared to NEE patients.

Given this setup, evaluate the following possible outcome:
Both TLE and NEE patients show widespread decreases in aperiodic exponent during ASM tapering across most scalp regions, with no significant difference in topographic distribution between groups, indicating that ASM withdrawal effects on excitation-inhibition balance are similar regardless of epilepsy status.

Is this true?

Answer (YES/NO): NO